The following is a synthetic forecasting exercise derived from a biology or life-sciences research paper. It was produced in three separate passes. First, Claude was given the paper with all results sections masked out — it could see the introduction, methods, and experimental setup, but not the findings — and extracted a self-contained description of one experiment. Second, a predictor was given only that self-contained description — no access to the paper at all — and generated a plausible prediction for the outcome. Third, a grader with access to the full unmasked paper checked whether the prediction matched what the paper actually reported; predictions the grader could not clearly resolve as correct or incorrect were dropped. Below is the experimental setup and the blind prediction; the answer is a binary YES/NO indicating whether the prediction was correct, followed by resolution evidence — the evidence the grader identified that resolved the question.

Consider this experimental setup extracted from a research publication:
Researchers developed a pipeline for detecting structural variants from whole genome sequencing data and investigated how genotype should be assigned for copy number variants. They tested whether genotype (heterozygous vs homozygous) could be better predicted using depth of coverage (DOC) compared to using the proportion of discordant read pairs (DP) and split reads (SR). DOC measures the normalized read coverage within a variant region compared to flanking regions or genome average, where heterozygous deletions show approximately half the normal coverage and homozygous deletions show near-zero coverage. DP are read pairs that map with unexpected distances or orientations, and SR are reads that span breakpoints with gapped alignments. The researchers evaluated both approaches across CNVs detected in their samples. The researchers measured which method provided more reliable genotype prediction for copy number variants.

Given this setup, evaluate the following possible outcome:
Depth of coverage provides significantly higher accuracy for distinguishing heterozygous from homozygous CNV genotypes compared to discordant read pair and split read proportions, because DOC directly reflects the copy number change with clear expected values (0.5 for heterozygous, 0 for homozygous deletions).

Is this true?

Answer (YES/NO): YES